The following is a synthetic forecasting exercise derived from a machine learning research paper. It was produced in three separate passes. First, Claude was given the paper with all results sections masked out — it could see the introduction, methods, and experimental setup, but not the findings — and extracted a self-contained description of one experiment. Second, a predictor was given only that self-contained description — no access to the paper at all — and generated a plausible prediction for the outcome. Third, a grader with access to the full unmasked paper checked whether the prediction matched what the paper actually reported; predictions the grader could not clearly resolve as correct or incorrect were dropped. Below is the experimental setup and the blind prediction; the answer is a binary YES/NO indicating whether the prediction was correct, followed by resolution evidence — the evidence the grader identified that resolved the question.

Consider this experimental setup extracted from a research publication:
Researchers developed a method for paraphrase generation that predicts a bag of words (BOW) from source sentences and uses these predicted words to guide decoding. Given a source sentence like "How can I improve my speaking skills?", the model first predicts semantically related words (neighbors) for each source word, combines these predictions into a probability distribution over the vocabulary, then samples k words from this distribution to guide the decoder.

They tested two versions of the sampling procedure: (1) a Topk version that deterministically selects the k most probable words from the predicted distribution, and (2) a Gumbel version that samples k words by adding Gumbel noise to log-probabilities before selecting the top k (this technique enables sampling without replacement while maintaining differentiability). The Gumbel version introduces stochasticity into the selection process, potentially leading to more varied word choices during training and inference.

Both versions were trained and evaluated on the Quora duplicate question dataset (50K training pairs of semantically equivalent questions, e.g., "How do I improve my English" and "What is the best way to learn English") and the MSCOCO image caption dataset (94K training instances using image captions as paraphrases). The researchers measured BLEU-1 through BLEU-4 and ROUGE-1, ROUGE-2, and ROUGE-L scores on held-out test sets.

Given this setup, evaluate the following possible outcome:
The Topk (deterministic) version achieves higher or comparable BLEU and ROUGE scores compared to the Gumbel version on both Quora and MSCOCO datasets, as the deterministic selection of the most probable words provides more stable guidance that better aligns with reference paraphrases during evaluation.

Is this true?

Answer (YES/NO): YES